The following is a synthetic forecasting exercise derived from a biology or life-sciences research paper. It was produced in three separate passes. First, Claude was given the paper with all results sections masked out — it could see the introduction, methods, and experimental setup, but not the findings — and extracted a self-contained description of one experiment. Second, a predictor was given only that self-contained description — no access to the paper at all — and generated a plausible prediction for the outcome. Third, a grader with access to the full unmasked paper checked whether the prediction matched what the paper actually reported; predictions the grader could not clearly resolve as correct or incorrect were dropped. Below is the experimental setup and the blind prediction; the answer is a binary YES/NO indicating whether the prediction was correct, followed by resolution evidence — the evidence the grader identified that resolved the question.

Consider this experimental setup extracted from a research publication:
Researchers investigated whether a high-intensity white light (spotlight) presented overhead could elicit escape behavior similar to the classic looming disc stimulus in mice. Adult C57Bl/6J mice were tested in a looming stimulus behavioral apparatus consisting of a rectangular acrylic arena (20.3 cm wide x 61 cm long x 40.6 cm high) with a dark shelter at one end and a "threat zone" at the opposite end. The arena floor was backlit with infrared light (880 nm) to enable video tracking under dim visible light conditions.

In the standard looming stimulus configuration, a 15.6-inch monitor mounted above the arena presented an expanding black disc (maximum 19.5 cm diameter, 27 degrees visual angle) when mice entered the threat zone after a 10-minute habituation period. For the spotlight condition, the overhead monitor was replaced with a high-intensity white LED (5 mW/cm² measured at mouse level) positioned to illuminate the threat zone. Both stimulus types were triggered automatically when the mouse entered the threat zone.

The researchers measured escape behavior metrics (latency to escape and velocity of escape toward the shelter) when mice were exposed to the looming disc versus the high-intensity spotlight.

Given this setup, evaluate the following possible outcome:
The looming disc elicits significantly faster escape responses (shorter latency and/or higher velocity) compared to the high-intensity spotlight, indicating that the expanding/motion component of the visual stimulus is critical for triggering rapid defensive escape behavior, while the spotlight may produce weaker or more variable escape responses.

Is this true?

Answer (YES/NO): NO